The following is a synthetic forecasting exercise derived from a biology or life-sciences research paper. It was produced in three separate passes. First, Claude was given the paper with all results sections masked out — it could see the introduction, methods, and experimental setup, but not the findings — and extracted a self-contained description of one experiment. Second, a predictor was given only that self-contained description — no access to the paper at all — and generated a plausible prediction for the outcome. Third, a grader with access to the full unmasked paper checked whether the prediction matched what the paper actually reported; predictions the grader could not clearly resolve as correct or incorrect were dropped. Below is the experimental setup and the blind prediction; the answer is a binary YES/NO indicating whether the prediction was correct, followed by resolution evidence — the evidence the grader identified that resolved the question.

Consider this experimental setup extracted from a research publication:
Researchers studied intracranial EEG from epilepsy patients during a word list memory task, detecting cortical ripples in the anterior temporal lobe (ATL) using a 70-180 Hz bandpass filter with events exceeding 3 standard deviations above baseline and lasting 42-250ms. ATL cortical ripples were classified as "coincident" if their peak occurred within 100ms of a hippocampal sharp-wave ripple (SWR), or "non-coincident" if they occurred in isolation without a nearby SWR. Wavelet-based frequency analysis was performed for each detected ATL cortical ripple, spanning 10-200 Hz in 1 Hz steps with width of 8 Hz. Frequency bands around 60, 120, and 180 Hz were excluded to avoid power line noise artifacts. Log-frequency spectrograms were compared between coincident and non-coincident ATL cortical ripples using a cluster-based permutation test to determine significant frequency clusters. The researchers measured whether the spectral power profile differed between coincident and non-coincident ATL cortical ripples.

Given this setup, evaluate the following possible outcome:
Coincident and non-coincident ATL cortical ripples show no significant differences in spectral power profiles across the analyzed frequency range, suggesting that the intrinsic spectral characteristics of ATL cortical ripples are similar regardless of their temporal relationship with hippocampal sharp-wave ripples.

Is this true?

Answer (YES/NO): NO